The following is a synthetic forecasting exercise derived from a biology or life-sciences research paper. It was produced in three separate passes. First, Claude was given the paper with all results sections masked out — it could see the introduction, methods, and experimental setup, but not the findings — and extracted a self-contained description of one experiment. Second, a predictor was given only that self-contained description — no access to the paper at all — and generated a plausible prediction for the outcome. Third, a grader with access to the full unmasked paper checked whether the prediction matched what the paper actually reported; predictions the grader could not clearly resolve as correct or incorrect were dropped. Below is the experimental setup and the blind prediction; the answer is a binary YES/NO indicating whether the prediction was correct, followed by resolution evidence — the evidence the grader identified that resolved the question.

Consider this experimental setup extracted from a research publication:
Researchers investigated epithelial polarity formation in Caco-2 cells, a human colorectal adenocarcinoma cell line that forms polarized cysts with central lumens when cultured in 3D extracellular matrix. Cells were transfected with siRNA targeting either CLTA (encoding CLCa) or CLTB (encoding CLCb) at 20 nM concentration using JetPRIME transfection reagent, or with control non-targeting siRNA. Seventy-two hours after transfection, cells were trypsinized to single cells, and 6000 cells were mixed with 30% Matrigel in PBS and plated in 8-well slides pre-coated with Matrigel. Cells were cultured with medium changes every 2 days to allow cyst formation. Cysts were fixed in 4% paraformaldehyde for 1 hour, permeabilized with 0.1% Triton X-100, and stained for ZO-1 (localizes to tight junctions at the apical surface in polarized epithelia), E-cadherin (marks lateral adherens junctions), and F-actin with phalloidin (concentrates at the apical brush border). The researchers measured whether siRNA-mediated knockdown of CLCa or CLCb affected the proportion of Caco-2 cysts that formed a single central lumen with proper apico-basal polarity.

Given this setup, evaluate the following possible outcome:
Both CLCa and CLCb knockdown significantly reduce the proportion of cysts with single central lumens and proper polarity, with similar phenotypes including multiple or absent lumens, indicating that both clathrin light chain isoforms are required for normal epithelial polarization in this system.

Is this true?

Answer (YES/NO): NO